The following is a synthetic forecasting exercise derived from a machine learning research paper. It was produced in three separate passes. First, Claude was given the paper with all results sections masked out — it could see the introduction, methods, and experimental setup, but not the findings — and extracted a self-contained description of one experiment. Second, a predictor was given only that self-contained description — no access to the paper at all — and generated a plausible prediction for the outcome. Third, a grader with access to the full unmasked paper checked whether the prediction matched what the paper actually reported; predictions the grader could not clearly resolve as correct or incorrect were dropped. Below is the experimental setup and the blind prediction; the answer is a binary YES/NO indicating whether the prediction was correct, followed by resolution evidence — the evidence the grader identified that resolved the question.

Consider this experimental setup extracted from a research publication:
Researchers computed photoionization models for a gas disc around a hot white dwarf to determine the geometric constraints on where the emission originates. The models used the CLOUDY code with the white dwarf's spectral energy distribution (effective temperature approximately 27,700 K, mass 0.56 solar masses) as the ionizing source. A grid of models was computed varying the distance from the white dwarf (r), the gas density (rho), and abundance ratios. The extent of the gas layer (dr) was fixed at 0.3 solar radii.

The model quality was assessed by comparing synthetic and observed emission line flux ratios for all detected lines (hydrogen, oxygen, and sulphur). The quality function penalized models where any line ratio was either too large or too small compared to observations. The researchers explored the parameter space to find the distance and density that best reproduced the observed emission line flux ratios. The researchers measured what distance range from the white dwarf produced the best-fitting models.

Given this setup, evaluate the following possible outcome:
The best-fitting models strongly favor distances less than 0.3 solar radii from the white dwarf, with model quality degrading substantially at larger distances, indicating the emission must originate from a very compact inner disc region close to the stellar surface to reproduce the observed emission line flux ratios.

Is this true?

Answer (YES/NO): NO